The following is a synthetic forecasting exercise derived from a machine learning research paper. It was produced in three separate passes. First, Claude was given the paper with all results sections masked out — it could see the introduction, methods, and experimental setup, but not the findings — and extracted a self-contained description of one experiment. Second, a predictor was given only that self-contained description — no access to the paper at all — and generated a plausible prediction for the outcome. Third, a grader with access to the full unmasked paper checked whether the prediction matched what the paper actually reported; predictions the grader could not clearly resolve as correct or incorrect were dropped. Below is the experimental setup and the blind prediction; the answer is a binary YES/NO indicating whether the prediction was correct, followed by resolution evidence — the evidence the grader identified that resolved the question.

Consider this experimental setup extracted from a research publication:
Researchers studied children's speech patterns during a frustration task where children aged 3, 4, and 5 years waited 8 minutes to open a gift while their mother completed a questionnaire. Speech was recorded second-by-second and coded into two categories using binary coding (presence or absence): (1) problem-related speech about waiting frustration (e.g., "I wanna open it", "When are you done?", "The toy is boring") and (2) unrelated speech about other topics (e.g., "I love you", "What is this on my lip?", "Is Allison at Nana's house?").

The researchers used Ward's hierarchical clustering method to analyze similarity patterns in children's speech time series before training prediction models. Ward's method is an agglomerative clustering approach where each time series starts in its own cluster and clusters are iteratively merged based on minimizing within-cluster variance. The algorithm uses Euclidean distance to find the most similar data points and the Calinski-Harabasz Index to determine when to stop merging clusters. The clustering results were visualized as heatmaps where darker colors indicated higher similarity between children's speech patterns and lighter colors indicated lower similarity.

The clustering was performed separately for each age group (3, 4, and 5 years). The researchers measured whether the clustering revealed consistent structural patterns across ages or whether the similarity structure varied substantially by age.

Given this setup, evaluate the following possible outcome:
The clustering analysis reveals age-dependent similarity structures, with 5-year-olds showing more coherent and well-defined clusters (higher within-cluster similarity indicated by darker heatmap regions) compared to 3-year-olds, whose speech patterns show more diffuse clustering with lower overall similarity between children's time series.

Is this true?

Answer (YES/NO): NO